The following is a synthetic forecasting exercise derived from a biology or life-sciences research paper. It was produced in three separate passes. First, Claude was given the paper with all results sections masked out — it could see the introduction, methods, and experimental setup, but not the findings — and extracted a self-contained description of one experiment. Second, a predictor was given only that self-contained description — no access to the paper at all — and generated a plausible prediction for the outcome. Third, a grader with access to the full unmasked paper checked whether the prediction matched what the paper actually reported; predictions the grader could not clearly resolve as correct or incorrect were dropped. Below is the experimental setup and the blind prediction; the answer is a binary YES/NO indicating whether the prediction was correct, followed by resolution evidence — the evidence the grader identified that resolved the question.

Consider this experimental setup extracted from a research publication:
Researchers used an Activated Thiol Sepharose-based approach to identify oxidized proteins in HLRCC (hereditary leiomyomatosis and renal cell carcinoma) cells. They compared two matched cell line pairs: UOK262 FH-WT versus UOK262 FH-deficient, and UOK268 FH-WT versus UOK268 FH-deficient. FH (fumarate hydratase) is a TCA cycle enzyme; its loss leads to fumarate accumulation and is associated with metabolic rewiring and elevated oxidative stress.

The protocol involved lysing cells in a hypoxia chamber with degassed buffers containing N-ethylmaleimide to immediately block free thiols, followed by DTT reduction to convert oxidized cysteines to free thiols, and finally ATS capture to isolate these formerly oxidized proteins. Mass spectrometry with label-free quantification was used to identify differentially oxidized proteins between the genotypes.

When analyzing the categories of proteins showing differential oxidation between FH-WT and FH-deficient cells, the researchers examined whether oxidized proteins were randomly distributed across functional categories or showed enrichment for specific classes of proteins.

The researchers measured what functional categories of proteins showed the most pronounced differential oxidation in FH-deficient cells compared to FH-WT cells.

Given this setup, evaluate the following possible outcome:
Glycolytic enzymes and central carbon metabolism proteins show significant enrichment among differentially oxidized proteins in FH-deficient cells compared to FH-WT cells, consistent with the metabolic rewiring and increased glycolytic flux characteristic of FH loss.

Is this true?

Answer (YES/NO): YES